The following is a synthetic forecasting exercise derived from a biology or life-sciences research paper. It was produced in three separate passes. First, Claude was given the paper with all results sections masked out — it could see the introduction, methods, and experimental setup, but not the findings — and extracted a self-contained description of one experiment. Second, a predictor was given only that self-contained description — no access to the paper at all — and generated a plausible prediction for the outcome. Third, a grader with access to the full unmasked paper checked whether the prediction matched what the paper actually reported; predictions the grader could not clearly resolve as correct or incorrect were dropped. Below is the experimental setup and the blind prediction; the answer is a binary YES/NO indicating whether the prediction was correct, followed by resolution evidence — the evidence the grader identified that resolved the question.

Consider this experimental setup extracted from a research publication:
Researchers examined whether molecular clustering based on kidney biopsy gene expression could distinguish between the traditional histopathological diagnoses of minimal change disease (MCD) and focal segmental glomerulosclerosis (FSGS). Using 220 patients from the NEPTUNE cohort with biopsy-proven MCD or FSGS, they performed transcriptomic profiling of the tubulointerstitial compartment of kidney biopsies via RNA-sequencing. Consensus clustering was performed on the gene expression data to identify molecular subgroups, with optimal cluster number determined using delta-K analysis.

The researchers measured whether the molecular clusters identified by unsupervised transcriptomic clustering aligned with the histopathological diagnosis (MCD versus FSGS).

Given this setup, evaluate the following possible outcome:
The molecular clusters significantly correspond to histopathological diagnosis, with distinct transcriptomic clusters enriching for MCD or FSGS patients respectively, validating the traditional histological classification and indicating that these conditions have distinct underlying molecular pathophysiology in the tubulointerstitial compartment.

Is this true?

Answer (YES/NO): NO